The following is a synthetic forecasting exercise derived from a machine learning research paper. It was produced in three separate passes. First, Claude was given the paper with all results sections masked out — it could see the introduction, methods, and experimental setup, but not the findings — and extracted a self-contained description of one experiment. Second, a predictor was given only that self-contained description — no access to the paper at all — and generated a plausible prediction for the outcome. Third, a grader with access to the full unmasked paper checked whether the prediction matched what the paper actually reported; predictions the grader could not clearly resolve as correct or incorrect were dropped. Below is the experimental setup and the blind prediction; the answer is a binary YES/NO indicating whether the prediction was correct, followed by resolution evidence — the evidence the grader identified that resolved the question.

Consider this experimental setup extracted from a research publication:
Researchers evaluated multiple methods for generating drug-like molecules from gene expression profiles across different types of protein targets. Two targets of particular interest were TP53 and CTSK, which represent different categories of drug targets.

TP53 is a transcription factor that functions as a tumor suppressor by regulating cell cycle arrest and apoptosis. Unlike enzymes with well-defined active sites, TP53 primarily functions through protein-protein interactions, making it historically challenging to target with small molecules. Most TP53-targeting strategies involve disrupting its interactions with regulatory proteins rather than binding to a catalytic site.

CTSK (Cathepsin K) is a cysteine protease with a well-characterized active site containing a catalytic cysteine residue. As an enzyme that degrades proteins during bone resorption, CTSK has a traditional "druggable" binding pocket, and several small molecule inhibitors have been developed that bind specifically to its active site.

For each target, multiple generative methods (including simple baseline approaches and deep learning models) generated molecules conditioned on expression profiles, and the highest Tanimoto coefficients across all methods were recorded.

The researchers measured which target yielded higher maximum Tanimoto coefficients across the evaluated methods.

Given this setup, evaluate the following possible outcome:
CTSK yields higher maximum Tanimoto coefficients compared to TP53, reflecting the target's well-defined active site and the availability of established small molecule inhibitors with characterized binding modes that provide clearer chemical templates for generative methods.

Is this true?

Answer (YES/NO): NO